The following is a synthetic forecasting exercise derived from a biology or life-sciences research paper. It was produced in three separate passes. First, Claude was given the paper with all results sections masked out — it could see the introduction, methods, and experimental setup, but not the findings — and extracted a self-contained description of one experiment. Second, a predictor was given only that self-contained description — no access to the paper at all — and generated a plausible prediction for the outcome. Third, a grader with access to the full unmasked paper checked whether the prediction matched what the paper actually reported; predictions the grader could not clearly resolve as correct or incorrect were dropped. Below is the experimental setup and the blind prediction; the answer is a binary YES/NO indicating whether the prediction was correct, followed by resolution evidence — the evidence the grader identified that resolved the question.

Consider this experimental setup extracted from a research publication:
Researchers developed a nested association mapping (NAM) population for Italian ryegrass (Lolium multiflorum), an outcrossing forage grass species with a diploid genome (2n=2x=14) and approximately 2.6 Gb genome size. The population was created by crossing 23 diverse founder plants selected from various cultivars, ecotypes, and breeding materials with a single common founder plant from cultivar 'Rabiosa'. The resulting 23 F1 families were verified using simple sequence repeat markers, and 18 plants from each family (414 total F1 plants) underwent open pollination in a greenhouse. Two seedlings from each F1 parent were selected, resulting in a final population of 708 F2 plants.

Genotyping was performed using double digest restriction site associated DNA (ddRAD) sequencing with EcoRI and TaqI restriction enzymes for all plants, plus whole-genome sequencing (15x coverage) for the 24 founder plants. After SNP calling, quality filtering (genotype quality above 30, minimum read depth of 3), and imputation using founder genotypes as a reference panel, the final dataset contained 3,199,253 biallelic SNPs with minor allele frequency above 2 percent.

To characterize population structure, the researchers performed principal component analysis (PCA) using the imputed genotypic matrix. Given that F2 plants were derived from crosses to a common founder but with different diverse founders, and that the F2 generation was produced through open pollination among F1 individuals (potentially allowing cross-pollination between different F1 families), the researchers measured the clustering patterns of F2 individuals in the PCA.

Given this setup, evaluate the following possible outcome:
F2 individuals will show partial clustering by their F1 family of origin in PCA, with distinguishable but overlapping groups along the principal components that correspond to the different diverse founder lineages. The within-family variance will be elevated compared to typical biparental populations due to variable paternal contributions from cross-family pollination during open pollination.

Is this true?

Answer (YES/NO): NO